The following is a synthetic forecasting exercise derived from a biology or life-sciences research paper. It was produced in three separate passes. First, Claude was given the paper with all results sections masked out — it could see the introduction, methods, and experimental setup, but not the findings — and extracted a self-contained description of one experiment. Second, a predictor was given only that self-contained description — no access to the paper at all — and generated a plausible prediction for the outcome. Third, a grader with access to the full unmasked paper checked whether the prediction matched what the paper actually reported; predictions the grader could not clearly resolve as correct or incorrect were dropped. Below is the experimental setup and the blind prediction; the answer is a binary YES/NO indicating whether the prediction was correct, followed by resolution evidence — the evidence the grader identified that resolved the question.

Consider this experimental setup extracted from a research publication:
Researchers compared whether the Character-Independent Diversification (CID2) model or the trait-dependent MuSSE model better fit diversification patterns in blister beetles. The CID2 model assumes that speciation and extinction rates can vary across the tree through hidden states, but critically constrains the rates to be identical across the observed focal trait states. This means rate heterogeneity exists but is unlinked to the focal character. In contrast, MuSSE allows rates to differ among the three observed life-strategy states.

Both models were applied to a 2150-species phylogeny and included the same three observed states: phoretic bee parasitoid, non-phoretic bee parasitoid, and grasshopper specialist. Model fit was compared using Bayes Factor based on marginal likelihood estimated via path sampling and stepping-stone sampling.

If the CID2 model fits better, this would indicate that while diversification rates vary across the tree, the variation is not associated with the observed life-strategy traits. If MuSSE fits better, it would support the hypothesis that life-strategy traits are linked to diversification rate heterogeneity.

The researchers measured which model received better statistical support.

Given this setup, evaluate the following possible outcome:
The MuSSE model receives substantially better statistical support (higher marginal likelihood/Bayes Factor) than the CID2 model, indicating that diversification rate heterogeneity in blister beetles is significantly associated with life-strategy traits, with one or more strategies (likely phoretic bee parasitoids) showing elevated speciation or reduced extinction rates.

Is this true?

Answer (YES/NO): YES